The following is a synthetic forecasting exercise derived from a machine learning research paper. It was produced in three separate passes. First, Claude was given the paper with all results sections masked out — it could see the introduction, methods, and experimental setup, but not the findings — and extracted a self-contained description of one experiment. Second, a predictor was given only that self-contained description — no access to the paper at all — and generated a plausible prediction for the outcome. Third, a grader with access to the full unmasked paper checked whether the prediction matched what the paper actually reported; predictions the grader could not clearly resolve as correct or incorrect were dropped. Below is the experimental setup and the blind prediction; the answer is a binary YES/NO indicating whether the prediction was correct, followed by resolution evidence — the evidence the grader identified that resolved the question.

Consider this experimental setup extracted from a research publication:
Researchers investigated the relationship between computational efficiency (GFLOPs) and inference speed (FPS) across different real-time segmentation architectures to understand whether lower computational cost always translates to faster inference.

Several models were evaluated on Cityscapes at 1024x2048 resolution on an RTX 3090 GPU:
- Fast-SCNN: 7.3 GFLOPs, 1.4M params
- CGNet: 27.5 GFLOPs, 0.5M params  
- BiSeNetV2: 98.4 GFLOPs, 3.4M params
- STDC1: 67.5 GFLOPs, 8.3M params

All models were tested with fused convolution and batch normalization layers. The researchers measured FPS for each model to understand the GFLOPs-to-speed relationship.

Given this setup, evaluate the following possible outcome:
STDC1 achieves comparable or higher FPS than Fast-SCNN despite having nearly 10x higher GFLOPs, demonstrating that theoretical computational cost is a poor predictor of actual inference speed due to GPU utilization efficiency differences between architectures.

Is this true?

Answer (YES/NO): NO